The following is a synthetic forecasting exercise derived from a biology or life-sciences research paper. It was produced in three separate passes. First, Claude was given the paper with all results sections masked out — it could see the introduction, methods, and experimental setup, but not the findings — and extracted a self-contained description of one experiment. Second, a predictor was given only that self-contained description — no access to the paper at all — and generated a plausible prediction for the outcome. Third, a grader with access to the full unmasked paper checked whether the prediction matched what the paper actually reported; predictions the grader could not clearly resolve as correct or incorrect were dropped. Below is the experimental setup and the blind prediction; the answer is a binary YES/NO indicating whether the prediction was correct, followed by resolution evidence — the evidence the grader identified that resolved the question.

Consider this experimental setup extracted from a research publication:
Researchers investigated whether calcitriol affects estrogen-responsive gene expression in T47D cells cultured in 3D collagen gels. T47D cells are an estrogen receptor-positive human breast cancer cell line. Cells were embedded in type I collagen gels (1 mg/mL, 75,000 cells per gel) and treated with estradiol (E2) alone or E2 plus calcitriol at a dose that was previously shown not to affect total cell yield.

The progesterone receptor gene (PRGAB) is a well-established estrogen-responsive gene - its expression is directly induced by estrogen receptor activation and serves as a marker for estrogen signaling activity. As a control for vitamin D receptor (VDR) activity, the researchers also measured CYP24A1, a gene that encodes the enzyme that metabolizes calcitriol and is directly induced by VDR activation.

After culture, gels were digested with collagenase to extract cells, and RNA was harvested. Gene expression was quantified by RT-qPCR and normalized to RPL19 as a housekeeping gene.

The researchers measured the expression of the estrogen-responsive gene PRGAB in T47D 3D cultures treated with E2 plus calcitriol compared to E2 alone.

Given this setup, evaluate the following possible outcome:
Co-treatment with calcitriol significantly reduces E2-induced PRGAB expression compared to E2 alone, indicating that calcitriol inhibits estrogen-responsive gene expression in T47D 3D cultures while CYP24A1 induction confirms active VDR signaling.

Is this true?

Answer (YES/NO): YES